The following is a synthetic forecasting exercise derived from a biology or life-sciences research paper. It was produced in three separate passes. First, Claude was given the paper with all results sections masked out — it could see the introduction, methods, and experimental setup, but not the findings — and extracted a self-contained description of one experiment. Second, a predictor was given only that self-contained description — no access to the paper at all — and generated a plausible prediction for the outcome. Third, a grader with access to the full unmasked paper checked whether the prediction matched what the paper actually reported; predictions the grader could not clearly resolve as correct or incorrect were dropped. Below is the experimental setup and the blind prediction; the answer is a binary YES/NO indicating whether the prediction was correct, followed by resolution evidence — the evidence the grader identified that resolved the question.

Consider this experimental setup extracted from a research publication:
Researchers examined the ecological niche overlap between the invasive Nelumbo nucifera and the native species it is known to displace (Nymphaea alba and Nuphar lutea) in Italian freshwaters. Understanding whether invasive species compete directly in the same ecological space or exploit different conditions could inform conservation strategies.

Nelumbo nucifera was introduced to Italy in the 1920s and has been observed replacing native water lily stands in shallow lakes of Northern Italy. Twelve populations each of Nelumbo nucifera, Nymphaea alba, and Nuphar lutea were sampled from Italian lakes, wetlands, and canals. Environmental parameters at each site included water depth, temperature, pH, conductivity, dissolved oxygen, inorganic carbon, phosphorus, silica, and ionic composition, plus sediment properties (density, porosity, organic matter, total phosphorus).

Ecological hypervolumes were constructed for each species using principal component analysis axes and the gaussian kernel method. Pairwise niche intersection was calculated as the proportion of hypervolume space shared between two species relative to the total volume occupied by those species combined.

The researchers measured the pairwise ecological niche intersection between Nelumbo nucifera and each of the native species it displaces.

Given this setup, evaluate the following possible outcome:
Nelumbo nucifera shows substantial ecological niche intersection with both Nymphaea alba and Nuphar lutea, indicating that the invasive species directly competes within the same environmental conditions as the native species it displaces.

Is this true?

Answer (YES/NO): NO